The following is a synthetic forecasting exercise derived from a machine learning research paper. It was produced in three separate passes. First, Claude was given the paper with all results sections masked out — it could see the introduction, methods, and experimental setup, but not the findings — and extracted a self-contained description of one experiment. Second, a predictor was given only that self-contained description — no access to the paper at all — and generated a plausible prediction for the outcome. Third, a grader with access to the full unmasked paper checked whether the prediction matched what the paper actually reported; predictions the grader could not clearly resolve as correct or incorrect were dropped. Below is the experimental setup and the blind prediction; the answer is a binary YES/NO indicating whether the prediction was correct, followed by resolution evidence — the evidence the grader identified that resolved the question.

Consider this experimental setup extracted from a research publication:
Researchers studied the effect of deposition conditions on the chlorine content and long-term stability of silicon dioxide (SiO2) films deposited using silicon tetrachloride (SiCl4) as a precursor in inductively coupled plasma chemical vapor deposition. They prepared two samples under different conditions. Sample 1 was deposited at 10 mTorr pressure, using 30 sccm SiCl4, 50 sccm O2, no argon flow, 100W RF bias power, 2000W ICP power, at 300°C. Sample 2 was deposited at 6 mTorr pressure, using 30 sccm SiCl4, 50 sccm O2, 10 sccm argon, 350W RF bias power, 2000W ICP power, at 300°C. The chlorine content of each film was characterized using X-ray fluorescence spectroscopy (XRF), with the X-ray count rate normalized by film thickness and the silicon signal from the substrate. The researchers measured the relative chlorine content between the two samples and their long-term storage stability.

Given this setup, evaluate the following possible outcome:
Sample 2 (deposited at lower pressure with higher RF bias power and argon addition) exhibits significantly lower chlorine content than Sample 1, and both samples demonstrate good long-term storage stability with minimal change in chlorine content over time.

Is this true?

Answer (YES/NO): NO